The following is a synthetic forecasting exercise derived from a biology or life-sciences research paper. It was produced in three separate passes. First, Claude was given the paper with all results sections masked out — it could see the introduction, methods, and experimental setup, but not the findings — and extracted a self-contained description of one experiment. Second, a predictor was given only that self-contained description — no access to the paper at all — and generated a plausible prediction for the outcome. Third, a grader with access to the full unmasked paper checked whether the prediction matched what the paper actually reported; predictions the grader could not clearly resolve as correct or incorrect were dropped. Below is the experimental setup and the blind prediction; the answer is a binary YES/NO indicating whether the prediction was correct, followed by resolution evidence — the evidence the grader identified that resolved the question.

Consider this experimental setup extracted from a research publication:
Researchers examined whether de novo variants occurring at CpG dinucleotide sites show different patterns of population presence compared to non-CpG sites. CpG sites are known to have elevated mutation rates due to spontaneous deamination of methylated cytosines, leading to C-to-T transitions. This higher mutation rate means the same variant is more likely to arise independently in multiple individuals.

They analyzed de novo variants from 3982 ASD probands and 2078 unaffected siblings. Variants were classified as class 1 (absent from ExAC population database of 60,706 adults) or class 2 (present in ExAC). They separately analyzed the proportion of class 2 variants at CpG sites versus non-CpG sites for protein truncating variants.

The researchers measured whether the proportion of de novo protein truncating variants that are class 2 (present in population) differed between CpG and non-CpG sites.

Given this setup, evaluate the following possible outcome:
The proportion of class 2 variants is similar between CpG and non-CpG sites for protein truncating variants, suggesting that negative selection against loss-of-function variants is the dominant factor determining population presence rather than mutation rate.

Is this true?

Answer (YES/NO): NO